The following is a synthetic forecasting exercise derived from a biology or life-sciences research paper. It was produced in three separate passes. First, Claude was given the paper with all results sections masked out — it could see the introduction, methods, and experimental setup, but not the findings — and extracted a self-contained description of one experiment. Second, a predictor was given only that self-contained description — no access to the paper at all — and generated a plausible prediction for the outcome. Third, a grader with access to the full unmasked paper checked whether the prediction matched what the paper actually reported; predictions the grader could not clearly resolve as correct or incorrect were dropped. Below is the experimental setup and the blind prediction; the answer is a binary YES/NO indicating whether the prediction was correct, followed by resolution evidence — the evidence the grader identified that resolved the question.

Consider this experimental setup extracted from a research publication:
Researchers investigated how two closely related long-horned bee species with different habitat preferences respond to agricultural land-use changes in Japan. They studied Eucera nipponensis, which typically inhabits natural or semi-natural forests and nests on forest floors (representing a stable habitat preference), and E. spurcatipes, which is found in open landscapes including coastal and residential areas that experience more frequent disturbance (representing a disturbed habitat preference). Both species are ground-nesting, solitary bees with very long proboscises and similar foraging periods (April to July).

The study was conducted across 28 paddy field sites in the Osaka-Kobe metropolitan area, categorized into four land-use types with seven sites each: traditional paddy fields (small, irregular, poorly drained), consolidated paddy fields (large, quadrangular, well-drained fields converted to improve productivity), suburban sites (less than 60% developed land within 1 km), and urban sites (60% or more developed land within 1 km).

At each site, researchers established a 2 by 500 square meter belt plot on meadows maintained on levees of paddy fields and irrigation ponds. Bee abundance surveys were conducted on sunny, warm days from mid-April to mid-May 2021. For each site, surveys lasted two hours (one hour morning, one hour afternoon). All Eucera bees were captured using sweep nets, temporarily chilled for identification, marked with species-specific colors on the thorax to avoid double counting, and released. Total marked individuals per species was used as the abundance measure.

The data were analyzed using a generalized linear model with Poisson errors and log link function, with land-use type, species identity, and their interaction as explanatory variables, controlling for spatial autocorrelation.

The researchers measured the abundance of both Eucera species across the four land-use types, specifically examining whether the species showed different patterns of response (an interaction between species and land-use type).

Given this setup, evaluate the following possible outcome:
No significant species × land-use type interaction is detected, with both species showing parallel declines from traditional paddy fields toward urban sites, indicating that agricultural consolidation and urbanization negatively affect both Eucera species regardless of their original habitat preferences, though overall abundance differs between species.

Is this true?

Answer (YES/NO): NO